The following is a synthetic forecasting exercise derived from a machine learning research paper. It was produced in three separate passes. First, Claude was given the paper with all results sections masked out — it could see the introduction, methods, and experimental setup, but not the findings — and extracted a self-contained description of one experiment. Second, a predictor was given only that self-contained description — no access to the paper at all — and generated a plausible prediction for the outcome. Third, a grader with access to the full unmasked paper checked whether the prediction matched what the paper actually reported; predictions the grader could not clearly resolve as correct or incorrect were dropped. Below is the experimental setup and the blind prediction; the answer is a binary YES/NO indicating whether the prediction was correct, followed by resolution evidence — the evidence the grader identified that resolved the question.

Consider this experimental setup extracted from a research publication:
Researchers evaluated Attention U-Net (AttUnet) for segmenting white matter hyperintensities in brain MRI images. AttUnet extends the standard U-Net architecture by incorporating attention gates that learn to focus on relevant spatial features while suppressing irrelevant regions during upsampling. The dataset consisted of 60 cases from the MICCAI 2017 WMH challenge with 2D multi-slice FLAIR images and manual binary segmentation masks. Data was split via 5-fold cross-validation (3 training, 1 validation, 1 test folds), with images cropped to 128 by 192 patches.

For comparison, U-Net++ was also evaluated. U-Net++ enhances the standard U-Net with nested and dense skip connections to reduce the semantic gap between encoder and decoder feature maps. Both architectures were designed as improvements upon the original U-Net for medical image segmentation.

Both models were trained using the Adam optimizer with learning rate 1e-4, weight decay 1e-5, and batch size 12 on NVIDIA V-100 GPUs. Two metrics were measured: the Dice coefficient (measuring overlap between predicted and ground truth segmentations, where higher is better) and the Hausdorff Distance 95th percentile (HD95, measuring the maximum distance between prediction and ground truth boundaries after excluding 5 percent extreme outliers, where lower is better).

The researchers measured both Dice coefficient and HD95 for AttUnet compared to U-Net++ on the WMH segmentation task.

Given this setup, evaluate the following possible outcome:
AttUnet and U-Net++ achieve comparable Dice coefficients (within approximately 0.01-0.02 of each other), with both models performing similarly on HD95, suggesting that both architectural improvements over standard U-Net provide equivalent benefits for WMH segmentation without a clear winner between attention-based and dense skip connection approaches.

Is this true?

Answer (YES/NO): NO